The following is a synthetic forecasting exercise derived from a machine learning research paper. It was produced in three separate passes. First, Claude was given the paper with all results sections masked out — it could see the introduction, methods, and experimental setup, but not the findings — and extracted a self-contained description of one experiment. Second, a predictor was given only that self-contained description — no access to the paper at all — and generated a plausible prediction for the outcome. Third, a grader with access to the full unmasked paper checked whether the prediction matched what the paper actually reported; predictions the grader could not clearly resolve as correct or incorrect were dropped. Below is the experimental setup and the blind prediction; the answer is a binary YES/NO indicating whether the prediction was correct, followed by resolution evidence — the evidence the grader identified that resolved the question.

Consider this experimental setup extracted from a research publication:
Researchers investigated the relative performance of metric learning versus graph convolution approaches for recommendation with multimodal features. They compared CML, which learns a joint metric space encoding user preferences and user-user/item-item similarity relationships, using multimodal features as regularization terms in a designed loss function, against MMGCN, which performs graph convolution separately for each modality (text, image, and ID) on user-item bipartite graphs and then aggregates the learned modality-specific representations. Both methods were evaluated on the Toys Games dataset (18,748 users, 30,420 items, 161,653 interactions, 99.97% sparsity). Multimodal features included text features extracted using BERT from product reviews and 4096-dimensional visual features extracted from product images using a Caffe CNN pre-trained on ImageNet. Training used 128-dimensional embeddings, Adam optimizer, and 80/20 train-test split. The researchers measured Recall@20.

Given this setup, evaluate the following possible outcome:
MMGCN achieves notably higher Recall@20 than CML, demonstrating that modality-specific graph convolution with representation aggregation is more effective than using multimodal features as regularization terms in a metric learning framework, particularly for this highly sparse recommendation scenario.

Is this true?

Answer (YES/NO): NO